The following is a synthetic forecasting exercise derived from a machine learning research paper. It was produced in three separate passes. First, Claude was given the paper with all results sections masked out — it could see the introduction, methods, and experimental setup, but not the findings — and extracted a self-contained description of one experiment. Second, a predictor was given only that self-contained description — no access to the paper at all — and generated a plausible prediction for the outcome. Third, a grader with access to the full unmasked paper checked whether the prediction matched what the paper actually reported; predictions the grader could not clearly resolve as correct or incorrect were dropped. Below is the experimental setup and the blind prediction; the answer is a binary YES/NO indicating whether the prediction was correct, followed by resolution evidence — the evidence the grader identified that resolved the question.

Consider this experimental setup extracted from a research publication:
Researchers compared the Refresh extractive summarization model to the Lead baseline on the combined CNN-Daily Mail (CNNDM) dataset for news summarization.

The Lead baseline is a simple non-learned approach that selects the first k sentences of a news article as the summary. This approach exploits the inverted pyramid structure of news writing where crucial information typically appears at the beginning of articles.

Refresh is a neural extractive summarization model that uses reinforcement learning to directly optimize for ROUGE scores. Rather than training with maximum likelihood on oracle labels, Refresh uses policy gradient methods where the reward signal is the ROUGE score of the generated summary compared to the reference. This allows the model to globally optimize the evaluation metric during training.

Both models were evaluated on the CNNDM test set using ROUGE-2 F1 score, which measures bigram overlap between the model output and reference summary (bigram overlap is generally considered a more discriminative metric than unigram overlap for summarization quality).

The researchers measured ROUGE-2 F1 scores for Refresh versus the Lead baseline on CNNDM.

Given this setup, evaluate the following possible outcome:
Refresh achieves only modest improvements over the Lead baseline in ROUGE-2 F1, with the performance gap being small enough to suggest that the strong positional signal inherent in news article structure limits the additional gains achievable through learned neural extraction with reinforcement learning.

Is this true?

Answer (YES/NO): YES